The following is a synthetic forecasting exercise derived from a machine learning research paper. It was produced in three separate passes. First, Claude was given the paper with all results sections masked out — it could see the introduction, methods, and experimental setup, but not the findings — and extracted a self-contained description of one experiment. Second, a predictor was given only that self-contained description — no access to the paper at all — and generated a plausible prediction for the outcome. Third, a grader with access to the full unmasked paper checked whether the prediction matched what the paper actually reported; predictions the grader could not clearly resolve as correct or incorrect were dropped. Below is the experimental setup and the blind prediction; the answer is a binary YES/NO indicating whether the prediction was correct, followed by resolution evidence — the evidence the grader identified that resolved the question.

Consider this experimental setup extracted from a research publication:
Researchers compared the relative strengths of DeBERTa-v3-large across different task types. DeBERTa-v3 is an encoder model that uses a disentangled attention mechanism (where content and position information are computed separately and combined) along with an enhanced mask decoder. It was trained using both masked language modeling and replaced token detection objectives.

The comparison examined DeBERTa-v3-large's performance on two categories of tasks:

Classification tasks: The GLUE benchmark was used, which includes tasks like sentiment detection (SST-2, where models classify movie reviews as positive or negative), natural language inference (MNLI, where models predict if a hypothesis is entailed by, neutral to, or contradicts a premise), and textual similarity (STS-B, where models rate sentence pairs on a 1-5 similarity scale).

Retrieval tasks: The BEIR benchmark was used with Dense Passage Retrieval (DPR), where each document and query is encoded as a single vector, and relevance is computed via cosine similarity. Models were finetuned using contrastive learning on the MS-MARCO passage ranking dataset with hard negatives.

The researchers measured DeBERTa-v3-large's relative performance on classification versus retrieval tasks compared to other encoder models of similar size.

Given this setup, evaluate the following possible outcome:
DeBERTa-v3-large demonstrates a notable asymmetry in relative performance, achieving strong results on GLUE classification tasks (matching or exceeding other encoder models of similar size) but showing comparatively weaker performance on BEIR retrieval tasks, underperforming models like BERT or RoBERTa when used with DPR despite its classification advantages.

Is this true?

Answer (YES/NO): YES